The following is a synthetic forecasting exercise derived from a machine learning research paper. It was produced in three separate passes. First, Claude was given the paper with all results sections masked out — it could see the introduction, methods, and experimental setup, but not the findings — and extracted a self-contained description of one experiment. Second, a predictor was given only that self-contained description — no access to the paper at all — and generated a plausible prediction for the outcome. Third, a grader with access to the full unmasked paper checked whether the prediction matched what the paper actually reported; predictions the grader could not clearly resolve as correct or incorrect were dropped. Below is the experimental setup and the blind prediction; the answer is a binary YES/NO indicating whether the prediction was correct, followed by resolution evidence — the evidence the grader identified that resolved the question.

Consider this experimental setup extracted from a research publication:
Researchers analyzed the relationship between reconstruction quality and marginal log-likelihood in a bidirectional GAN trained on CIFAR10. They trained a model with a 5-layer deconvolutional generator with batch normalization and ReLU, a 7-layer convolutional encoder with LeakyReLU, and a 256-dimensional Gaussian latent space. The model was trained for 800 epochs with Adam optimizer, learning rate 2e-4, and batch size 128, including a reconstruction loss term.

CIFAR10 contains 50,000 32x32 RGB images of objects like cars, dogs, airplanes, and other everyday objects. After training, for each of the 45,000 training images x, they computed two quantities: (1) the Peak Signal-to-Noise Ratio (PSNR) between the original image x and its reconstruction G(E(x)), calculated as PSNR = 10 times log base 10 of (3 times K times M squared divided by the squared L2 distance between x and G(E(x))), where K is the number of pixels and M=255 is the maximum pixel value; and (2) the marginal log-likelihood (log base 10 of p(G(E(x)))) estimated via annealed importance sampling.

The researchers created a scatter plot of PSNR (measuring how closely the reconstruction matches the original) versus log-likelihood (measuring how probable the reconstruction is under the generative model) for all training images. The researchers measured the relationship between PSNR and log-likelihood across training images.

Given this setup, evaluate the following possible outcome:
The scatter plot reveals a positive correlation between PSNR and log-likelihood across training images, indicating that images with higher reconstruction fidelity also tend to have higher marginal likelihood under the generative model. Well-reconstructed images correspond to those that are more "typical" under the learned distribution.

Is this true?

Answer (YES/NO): YES